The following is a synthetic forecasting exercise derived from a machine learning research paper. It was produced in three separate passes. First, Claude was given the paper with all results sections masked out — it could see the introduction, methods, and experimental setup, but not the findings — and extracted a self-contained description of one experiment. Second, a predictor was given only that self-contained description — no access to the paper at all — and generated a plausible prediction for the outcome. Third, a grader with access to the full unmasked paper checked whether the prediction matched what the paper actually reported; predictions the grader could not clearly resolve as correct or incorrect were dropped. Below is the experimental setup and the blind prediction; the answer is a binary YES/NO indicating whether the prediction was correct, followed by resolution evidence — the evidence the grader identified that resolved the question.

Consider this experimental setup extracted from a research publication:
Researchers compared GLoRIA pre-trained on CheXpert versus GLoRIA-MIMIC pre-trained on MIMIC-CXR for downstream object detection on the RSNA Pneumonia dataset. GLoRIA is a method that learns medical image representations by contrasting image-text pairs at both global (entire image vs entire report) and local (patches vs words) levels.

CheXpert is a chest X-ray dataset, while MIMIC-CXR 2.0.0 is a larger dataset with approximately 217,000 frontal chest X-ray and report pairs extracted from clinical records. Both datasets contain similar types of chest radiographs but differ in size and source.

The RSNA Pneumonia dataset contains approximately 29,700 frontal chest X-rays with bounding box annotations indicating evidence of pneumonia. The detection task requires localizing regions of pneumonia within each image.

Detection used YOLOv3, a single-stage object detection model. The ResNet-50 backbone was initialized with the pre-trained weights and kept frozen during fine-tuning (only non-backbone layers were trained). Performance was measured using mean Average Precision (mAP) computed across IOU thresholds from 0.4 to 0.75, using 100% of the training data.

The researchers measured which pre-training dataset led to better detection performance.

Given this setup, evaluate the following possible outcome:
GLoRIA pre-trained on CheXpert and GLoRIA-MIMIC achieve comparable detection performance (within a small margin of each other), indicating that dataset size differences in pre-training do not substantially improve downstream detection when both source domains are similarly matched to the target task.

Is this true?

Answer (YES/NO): NO